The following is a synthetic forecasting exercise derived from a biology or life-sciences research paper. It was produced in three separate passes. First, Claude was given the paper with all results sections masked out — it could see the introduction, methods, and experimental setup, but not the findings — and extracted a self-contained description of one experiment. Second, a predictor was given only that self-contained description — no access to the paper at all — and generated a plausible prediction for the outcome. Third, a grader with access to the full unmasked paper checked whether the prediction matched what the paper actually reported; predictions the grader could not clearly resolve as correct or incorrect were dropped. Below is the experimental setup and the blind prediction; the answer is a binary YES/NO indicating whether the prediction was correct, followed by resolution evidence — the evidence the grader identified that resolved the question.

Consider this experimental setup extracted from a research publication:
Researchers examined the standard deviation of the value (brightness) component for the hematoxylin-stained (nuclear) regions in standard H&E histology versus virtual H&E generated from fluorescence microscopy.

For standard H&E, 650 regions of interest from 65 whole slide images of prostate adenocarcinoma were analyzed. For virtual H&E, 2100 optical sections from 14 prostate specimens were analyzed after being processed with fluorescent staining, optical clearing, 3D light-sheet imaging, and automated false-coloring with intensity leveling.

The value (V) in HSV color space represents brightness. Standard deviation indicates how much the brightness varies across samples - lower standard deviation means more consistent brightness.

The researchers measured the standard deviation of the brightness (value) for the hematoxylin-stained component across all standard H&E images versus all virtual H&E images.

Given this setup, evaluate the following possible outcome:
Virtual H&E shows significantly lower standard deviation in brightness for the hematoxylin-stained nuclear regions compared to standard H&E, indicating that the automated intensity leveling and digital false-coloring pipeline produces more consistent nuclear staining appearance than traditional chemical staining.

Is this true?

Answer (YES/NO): YES